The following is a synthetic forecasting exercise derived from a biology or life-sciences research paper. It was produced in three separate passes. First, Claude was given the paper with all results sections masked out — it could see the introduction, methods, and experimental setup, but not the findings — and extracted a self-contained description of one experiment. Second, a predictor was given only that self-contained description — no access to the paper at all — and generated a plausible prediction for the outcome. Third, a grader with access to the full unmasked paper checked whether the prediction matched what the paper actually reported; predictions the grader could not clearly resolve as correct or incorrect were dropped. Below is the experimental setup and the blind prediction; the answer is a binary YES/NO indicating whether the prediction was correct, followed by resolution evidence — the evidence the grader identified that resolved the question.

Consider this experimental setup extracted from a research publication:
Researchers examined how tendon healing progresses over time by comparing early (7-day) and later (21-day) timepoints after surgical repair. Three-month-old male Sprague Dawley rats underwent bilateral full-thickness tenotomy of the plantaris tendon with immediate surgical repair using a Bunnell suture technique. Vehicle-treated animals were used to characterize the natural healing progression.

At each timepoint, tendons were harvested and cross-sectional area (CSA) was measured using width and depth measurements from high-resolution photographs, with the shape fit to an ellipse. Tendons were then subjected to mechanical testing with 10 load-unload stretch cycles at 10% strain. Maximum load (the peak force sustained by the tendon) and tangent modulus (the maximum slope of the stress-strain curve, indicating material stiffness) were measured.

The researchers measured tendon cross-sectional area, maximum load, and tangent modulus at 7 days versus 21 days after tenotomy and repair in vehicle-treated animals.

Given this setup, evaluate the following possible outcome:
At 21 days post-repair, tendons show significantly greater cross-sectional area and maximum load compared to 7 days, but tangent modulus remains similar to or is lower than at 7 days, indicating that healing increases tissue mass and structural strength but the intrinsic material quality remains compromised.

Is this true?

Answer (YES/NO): NO